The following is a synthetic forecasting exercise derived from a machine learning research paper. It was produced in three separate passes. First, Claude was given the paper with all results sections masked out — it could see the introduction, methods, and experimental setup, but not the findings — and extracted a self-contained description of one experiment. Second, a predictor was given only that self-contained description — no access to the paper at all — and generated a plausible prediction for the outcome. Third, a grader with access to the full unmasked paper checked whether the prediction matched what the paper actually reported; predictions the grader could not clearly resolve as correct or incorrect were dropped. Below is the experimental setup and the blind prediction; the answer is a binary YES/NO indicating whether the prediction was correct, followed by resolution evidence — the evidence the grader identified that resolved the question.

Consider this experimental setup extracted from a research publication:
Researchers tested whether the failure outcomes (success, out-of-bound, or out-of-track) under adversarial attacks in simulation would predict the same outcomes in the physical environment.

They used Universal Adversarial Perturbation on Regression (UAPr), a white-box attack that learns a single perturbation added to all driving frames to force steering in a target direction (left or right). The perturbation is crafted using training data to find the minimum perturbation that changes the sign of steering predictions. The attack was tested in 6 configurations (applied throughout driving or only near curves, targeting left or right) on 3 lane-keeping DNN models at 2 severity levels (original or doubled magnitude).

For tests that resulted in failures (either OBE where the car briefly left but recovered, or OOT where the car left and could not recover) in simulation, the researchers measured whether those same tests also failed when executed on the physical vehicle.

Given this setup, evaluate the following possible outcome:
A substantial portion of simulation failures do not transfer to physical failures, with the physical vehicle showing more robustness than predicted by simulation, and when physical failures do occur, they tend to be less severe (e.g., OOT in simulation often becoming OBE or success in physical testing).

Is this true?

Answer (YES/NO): YES